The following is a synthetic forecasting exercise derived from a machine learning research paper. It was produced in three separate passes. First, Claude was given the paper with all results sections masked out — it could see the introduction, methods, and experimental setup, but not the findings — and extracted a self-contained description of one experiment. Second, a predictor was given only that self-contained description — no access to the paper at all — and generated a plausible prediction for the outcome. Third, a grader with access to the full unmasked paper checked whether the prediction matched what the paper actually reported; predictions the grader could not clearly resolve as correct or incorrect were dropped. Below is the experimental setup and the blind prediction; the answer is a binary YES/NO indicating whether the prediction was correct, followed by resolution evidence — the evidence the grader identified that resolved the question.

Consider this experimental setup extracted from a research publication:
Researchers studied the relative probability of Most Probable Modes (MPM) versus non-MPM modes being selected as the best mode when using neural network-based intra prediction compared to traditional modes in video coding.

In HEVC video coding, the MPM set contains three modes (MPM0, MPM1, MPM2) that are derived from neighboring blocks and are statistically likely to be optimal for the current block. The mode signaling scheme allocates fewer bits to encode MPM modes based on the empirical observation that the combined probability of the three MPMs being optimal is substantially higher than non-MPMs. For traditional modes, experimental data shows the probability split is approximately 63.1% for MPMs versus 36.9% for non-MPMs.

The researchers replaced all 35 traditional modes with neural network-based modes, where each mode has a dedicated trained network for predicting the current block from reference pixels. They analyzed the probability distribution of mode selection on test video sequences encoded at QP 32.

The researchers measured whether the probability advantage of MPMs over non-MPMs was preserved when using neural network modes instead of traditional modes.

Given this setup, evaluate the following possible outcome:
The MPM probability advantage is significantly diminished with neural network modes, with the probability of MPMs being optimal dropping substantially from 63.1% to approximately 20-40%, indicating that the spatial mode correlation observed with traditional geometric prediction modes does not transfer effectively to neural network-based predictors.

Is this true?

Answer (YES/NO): NO